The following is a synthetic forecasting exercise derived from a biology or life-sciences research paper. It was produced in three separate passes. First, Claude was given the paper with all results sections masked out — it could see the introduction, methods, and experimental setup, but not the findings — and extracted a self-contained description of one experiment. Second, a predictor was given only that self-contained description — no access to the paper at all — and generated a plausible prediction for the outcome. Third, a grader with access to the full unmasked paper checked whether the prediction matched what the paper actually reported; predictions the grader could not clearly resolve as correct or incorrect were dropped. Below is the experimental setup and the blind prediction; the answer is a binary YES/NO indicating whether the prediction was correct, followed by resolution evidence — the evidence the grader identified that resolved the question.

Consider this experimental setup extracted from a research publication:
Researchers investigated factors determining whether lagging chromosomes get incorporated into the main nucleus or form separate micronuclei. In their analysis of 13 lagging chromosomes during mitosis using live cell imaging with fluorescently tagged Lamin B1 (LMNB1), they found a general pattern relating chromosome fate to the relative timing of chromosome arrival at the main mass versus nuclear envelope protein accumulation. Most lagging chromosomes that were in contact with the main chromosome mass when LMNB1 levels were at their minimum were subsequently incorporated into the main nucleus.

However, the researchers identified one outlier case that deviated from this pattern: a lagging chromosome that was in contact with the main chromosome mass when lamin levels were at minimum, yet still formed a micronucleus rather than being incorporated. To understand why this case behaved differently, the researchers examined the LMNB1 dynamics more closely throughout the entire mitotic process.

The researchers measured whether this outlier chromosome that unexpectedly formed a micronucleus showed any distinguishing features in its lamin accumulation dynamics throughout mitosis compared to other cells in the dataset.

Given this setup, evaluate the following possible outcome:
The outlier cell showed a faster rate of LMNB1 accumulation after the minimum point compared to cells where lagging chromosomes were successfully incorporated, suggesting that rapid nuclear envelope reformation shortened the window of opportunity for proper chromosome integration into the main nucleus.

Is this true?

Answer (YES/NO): NO